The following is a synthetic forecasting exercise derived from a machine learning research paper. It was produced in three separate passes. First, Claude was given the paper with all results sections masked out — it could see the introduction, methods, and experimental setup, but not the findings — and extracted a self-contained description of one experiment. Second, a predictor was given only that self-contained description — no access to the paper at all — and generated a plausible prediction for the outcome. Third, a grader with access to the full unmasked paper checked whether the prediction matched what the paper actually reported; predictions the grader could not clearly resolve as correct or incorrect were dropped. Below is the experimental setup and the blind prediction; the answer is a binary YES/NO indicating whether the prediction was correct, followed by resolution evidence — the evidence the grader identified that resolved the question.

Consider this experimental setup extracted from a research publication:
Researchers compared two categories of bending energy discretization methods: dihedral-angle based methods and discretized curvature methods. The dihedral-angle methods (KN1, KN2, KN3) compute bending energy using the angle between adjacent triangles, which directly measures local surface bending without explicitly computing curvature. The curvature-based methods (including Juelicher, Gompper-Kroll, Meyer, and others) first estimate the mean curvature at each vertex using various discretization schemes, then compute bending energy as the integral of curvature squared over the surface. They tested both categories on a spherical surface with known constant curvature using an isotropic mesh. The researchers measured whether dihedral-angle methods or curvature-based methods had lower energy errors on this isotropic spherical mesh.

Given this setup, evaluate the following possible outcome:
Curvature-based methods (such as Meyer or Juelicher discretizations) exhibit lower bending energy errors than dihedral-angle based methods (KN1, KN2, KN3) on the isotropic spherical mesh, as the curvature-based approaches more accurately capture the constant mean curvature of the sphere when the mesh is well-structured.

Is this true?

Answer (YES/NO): YES